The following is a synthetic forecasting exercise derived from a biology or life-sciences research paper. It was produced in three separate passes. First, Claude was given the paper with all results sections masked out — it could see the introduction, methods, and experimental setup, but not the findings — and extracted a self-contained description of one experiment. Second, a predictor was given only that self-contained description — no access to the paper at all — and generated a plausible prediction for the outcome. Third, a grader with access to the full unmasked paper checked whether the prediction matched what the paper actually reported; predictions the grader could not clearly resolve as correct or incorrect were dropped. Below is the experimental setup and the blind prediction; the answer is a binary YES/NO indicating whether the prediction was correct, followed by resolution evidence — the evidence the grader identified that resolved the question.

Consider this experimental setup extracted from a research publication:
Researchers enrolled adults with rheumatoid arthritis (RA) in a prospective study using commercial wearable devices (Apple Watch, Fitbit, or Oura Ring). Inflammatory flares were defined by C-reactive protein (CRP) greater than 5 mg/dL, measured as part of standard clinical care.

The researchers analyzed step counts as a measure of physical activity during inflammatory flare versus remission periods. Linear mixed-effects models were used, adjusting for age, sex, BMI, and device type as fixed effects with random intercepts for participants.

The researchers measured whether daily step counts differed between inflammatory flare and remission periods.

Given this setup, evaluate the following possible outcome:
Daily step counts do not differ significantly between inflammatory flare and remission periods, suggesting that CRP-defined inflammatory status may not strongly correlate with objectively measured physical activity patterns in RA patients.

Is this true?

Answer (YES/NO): YES